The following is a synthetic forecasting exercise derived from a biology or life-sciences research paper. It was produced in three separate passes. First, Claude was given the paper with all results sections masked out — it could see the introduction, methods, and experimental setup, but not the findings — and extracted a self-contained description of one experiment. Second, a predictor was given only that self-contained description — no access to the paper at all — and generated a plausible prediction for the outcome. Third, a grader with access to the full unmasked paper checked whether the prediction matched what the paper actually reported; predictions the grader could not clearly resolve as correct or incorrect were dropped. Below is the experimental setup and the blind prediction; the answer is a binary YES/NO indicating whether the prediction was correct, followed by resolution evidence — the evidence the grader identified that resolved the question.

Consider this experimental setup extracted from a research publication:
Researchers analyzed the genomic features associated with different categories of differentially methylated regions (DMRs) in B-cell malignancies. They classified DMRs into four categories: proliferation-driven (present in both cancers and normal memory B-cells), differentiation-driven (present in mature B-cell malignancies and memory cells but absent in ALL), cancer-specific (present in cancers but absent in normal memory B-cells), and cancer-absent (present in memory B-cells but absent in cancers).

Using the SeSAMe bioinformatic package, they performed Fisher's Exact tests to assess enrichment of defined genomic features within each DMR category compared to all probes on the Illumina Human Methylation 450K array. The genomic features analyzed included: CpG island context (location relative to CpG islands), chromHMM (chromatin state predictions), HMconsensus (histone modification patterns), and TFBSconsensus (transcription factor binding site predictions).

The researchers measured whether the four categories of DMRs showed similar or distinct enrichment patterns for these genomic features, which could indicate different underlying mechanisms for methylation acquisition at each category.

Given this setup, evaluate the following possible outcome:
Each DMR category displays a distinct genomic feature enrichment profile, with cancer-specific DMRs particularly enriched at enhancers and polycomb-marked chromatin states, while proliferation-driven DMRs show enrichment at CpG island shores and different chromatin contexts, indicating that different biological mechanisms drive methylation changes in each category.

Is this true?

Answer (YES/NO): NO